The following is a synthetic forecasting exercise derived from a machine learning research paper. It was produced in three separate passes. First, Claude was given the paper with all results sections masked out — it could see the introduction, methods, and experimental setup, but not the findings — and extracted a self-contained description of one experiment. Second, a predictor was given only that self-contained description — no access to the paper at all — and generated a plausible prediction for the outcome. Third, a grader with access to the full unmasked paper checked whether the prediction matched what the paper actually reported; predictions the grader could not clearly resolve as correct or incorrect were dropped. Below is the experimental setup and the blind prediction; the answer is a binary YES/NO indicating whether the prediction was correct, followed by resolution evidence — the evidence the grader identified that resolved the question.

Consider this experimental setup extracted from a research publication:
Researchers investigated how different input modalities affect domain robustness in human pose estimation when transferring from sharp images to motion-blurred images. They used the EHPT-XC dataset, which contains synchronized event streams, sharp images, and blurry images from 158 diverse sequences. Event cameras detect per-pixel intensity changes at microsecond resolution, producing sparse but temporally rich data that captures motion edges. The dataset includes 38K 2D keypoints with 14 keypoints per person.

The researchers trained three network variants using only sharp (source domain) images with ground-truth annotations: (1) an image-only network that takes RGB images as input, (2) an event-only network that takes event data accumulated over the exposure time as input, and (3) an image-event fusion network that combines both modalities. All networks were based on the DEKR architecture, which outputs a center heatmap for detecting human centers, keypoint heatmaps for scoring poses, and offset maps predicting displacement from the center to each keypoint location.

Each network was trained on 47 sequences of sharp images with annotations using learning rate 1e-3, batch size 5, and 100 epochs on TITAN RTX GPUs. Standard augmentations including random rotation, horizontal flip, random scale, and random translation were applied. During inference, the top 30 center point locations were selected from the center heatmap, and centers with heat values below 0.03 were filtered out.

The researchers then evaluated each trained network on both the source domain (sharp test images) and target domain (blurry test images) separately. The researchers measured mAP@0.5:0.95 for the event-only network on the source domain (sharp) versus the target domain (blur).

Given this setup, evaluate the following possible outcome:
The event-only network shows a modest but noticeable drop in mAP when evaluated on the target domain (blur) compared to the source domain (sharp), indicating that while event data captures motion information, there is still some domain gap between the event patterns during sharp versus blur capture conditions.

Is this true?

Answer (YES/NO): NO